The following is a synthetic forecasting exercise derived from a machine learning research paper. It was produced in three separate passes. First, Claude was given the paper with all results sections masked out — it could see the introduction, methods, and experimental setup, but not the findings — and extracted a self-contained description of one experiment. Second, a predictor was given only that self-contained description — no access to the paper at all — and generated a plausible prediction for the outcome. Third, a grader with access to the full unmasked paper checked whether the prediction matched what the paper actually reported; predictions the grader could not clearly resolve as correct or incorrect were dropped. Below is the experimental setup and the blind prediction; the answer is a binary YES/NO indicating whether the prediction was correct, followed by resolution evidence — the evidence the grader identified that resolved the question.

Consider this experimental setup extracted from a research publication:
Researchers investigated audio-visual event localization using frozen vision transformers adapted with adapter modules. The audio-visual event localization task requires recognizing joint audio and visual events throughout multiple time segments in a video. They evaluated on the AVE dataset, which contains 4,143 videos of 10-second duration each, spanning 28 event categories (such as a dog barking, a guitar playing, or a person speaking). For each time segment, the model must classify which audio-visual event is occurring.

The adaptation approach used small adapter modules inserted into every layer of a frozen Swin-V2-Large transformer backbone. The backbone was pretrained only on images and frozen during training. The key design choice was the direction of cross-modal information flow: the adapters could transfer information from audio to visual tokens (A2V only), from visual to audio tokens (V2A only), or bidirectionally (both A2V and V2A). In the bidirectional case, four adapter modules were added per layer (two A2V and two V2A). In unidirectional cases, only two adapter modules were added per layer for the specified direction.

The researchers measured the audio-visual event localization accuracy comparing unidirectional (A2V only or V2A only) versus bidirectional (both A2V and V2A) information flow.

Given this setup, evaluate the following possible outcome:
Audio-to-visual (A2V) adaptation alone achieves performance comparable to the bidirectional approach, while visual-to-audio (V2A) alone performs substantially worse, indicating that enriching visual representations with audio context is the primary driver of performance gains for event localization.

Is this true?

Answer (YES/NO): NO